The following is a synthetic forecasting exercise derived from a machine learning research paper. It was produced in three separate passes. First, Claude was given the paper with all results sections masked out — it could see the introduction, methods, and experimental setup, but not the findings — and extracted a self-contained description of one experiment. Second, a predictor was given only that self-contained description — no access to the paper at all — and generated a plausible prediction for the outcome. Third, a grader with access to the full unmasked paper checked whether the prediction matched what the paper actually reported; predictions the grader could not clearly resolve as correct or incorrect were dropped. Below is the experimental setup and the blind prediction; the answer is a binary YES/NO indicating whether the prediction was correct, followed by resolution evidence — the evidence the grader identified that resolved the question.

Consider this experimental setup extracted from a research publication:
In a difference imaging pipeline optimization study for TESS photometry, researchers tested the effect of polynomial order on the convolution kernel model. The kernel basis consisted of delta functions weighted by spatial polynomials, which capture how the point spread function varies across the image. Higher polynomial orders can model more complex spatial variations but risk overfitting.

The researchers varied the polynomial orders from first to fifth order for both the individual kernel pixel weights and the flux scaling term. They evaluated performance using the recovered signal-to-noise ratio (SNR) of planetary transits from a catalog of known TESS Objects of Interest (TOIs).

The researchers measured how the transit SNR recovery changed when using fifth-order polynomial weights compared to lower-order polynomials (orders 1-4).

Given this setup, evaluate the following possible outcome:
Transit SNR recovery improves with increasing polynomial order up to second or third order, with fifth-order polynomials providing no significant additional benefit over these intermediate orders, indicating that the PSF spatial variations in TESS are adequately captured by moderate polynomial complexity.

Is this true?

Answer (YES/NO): NO